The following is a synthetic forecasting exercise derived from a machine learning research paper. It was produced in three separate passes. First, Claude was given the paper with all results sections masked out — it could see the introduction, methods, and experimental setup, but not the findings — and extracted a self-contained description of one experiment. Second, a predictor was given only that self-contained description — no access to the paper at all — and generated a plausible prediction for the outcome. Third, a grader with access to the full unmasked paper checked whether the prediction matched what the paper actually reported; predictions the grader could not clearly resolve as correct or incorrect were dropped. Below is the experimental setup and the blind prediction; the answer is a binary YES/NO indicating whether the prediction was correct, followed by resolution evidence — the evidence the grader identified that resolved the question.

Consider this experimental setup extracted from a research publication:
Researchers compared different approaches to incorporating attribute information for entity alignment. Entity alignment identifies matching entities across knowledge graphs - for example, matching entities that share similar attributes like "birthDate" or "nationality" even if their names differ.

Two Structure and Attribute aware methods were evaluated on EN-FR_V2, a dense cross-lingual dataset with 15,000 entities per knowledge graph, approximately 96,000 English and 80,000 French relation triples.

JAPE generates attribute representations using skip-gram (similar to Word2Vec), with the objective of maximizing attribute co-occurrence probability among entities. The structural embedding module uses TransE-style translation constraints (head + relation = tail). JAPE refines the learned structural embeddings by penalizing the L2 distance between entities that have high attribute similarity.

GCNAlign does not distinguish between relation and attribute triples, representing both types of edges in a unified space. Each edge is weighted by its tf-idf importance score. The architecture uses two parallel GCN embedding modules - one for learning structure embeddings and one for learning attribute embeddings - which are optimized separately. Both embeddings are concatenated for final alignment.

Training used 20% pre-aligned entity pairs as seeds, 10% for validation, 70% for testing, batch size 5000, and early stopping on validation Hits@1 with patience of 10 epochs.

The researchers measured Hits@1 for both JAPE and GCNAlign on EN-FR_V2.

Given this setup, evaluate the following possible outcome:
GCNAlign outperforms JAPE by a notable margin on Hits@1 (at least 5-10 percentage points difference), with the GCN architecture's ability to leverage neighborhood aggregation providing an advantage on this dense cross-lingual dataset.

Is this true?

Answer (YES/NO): YES